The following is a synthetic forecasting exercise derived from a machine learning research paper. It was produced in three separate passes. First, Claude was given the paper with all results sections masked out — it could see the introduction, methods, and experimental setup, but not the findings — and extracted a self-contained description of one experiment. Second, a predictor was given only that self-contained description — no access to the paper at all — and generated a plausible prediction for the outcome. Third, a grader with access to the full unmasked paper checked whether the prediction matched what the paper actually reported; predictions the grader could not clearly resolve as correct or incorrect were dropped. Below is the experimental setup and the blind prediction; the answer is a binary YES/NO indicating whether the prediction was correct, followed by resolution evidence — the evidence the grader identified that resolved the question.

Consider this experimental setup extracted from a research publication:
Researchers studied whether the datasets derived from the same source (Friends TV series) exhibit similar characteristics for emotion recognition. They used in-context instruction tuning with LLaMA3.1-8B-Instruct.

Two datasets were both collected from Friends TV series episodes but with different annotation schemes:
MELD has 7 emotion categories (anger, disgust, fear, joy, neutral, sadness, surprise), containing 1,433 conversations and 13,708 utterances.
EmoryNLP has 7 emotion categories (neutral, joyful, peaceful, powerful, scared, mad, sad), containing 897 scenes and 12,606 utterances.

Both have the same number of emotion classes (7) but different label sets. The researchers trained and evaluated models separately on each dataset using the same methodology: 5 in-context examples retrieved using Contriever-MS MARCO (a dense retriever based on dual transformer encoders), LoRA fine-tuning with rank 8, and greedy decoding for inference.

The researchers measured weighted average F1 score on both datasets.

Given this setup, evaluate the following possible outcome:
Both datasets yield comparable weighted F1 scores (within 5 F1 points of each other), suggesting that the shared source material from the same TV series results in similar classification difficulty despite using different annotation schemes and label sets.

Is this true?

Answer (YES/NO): NO